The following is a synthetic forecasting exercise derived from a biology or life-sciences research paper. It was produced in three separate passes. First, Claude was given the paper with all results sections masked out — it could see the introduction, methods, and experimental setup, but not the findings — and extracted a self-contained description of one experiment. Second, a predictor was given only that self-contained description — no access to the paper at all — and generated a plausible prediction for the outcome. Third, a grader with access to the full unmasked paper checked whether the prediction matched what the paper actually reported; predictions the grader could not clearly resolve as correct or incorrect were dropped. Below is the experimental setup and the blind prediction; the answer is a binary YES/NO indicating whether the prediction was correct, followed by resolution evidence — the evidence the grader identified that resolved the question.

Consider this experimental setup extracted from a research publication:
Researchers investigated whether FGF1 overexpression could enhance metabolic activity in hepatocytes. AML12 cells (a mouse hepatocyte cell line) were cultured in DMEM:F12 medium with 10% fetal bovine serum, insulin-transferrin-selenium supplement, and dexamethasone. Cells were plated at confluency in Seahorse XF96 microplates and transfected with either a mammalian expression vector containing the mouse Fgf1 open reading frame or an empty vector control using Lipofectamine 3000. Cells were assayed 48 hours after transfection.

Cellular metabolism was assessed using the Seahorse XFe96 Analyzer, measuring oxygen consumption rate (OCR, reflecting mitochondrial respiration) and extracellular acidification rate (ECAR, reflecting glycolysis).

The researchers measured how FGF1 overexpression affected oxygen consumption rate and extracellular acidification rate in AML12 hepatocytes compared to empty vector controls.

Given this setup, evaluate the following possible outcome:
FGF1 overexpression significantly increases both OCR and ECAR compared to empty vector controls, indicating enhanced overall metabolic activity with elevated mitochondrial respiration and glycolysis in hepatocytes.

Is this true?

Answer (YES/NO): YES